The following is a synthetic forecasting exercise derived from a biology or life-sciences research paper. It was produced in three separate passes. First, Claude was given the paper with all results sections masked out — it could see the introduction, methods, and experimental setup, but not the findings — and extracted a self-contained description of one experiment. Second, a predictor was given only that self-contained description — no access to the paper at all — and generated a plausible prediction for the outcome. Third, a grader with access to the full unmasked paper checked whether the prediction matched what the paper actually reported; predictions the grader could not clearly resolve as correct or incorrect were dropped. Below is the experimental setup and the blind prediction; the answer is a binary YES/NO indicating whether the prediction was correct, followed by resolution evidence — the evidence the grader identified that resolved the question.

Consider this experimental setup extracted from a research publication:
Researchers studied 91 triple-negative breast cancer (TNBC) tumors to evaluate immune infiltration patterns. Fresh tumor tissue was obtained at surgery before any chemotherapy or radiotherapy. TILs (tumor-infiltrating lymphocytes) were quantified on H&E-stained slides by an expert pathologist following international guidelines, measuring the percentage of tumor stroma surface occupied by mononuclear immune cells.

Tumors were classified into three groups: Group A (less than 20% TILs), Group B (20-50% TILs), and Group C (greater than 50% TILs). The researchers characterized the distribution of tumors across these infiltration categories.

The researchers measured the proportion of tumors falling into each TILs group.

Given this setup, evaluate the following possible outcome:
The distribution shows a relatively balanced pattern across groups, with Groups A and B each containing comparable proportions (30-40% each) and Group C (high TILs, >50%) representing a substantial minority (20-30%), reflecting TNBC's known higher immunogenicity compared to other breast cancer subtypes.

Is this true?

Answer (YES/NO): NO